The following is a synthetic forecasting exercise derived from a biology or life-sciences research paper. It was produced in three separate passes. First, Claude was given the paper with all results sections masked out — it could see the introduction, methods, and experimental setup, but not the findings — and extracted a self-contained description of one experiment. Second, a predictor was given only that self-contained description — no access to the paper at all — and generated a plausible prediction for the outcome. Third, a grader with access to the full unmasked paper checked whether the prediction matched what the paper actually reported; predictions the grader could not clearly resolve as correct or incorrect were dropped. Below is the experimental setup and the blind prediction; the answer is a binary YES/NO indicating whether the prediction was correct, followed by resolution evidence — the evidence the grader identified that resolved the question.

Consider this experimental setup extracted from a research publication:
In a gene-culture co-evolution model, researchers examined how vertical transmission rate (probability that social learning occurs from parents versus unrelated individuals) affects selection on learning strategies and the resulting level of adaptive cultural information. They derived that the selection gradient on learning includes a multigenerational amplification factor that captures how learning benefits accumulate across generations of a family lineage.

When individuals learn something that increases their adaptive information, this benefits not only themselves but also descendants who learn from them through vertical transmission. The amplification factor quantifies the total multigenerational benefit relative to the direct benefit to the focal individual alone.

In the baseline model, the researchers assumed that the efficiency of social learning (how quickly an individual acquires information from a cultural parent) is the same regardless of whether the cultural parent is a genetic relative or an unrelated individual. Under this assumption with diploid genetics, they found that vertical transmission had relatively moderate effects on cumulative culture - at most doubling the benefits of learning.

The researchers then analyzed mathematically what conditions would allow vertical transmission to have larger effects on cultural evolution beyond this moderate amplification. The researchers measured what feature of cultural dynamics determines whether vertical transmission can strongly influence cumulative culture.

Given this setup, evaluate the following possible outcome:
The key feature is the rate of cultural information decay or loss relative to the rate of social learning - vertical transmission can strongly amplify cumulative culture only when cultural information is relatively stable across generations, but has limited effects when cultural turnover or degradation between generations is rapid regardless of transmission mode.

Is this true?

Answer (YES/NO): NO